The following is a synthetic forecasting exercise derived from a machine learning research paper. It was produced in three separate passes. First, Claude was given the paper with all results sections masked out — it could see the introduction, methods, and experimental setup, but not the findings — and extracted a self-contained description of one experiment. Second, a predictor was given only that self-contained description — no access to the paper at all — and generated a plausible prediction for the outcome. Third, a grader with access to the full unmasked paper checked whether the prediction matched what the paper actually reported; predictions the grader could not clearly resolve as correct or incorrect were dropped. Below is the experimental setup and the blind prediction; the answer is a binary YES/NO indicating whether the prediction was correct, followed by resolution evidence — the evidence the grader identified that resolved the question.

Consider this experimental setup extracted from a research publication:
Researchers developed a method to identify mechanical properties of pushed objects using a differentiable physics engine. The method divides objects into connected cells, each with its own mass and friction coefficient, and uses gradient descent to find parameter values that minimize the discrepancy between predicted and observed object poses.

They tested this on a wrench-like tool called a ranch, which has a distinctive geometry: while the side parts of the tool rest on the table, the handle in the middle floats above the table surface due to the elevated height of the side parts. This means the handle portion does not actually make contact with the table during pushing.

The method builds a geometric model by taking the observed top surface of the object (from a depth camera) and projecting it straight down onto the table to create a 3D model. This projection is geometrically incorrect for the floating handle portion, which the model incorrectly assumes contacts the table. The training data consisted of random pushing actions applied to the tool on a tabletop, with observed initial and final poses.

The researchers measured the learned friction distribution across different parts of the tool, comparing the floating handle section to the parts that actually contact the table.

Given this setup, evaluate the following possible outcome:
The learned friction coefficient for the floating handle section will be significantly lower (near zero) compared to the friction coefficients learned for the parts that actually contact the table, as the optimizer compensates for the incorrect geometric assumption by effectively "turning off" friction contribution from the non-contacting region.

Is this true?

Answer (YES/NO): YES